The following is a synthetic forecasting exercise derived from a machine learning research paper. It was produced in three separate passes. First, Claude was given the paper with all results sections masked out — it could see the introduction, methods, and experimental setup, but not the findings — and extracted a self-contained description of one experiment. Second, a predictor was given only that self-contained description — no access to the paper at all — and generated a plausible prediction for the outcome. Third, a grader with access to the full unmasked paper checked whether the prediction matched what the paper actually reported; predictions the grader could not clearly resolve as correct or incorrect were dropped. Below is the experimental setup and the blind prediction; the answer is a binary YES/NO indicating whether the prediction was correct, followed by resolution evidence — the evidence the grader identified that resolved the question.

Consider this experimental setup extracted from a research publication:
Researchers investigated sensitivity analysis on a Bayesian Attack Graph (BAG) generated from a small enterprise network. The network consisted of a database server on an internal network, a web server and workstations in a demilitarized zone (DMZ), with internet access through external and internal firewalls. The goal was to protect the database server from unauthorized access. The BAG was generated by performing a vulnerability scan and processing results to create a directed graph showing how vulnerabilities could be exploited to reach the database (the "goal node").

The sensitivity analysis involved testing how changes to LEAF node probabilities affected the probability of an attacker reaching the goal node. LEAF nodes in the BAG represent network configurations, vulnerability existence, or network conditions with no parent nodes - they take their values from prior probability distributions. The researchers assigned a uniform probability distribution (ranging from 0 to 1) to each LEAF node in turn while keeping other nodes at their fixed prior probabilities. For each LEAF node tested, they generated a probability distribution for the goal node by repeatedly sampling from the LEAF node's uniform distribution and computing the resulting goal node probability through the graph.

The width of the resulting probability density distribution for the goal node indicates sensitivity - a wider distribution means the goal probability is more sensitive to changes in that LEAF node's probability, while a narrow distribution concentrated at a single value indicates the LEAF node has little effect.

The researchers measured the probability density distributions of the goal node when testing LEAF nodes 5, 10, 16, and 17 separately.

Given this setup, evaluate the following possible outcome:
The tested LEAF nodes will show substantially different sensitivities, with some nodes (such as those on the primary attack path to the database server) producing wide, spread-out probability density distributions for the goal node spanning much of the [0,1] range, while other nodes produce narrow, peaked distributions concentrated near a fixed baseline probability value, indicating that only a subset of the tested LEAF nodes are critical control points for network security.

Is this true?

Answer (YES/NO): YES